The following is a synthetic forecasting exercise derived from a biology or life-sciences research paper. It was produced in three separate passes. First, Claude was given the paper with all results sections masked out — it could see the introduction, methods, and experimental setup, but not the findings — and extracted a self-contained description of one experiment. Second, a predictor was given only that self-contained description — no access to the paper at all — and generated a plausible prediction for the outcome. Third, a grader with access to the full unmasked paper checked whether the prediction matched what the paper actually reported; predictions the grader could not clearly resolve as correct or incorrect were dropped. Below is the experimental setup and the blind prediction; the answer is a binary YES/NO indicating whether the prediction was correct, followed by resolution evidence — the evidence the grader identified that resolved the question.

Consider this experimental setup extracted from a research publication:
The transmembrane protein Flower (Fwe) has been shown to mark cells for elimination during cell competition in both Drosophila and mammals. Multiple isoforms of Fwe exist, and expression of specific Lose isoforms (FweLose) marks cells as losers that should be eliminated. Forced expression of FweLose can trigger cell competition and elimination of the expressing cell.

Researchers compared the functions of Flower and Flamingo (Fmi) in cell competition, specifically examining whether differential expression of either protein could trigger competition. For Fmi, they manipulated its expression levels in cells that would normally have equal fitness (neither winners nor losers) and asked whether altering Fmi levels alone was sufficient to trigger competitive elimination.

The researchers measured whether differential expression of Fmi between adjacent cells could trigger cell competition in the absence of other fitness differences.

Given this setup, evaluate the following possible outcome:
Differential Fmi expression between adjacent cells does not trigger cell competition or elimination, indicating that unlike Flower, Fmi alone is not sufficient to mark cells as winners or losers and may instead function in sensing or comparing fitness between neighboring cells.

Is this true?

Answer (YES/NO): NO